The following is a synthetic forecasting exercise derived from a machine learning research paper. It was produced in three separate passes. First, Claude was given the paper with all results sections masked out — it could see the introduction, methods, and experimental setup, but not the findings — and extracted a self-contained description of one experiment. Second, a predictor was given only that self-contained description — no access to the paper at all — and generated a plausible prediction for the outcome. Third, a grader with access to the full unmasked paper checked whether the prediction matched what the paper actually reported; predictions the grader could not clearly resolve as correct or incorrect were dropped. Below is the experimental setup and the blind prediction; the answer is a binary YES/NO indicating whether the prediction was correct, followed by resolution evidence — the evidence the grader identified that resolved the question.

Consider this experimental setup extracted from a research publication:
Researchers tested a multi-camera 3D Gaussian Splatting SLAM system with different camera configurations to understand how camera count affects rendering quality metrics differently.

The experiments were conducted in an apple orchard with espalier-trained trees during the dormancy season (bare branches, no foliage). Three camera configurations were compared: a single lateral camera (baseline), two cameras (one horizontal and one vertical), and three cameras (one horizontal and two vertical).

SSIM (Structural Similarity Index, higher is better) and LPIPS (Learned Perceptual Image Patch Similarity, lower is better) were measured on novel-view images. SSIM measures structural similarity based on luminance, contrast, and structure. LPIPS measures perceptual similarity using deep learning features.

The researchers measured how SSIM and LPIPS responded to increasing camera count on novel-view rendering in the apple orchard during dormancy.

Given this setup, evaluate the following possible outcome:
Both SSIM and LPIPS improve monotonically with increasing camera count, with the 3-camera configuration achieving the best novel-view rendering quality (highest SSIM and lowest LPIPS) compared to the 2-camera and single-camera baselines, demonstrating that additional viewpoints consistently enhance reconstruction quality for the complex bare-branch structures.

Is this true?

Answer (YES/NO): NO